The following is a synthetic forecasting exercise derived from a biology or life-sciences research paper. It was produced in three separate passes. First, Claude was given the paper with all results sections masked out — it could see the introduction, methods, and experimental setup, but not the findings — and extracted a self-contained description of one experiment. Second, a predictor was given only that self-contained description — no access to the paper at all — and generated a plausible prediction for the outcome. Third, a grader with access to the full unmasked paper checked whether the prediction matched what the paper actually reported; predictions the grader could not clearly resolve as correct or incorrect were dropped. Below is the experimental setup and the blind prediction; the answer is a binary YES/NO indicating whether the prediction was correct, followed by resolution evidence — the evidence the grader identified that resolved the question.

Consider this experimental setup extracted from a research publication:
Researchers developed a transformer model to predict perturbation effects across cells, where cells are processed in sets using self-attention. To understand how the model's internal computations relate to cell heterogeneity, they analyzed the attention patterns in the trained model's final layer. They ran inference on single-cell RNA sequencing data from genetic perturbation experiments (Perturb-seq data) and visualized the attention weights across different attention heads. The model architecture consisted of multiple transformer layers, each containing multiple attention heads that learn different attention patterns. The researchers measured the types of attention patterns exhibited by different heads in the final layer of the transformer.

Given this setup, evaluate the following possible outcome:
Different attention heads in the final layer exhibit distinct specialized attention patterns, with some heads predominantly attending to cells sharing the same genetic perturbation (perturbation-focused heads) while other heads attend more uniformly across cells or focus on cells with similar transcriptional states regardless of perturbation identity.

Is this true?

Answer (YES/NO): NO